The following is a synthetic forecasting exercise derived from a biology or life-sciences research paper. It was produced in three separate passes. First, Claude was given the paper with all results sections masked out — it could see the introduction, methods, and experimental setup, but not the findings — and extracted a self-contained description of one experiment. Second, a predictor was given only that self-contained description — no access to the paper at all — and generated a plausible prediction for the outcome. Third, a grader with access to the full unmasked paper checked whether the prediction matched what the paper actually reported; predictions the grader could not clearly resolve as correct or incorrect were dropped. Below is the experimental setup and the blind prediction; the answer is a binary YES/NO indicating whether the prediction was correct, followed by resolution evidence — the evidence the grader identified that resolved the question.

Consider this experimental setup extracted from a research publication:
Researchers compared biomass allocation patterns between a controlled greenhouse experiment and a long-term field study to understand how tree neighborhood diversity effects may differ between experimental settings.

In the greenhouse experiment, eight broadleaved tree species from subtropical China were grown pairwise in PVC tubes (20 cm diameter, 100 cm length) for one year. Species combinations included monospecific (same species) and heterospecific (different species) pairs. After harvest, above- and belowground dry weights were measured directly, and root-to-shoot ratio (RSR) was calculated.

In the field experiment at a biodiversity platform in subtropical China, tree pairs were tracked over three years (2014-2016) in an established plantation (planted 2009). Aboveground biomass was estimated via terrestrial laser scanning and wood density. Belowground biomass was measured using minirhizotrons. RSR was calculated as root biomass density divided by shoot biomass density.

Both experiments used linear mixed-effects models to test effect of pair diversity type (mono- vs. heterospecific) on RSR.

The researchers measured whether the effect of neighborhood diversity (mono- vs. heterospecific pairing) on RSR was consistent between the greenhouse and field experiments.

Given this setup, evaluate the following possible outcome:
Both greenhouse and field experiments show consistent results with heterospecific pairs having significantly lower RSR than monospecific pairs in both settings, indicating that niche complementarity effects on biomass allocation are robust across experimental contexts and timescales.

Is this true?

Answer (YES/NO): NO